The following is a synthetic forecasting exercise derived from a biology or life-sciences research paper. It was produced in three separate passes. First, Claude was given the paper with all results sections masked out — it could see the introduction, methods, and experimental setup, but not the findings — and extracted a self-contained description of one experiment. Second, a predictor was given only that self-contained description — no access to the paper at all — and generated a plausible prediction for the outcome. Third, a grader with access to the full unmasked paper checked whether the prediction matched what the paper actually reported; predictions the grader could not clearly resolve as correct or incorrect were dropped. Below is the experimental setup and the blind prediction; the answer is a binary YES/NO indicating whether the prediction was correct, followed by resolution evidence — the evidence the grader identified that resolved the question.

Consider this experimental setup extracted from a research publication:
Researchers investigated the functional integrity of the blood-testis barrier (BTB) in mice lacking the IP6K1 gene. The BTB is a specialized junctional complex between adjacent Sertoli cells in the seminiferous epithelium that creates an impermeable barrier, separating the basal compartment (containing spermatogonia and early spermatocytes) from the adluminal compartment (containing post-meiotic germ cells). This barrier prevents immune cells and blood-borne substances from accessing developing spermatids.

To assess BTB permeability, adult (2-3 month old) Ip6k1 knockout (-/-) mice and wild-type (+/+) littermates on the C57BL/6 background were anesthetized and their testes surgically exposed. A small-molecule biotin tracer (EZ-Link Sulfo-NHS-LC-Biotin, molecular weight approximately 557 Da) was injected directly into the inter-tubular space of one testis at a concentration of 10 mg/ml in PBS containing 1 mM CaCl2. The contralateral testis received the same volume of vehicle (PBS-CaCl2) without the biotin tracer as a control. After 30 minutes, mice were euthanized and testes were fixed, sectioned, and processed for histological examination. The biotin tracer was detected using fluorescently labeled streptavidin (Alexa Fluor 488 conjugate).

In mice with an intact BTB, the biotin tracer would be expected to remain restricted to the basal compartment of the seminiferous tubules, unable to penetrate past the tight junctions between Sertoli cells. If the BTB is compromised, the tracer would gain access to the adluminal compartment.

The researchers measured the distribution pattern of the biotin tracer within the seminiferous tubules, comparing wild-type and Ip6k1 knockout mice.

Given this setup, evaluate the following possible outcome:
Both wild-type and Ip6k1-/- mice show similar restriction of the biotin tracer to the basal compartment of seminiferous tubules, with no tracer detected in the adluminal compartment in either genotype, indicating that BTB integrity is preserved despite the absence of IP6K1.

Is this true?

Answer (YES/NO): NO